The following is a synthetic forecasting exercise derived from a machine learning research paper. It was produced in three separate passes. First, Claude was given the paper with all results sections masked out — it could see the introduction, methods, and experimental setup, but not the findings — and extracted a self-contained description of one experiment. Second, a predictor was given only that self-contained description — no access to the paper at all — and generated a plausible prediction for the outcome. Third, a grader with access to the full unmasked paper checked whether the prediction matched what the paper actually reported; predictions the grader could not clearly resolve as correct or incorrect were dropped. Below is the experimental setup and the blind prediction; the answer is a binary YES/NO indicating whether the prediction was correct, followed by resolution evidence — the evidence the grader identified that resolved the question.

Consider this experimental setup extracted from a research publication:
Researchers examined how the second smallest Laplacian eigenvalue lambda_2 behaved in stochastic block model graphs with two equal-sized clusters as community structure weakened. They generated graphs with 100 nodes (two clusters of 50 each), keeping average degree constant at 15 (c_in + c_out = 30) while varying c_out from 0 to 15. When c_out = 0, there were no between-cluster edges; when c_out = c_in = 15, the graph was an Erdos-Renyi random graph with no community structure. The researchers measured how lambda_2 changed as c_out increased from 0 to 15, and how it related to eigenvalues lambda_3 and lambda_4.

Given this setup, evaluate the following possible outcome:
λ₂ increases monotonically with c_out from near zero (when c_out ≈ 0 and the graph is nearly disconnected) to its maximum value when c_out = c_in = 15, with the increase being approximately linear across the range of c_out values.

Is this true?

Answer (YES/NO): NO